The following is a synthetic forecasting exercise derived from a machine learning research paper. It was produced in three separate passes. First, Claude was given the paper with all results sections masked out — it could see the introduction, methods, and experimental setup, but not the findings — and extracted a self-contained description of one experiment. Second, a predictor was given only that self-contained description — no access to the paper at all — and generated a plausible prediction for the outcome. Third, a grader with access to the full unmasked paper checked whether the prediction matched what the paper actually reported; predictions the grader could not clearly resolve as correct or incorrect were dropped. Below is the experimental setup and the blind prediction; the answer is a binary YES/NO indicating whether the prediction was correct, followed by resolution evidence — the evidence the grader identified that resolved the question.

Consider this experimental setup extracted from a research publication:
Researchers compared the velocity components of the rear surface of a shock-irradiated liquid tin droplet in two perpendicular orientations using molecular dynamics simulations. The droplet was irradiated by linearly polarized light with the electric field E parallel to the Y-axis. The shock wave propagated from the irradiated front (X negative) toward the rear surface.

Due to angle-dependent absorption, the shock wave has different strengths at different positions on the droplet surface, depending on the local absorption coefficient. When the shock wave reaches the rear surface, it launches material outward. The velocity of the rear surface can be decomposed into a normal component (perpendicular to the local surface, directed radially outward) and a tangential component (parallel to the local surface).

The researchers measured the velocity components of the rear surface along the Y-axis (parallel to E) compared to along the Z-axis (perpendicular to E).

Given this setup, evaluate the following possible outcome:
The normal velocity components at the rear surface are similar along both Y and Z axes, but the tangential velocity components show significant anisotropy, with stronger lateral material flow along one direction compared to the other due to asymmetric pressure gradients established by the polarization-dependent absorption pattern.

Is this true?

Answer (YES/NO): YES